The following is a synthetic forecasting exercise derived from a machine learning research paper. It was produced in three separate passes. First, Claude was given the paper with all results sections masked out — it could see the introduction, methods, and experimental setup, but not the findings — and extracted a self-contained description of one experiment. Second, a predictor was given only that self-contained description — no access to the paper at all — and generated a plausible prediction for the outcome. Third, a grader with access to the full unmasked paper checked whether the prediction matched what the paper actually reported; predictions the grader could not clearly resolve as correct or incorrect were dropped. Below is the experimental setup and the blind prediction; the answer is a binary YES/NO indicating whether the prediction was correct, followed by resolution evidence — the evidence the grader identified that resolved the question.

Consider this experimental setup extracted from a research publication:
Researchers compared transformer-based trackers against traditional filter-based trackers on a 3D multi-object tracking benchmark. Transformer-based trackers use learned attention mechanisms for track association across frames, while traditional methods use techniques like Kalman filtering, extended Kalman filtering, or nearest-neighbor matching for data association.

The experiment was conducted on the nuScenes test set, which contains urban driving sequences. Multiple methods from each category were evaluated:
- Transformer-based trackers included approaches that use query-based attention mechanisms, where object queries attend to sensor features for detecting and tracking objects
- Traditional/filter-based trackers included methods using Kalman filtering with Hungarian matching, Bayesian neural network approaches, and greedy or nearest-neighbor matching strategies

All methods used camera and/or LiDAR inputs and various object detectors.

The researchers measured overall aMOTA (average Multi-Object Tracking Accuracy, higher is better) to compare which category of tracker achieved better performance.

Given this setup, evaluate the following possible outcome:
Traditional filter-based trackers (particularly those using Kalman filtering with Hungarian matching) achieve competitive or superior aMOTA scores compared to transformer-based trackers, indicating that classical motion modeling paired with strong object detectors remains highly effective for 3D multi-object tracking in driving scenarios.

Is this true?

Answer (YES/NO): YES